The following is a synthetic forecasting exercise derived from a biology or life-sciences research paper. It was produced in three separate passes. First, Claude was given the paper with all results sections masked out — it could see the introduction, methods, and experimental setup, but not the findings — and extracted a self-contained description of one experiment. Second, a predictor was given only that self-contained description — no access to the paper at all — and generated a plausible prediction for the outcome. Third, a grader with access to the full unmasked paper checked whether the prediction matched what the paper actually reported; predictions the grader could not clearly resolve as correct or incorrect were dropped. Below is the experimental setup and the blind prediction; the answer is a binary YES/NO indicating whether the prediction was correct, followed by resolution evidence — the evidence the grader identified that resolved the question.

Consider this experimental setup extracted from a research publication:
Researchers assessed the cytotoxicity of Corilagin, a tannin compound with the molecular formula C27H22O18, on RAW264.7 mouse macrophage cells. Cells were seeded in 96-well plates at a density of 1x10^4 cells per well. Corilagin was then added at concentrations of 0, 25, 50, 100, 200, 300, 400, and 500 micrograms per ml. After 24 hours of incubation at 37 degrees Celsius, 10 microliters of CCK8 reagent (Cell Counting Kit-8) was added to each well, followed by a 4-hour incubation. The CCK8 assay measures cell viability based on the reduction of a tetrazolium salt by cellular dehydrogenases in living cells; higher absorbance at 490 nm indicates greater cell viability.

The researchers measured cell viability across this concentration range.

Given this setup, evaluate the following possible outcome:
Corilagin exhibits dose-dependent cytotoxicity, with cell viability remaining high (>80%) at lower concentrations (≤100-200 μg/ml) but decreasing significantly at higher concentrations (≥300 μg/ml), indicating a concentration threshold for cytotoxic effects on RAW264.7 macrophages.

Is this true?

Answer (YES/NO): NO